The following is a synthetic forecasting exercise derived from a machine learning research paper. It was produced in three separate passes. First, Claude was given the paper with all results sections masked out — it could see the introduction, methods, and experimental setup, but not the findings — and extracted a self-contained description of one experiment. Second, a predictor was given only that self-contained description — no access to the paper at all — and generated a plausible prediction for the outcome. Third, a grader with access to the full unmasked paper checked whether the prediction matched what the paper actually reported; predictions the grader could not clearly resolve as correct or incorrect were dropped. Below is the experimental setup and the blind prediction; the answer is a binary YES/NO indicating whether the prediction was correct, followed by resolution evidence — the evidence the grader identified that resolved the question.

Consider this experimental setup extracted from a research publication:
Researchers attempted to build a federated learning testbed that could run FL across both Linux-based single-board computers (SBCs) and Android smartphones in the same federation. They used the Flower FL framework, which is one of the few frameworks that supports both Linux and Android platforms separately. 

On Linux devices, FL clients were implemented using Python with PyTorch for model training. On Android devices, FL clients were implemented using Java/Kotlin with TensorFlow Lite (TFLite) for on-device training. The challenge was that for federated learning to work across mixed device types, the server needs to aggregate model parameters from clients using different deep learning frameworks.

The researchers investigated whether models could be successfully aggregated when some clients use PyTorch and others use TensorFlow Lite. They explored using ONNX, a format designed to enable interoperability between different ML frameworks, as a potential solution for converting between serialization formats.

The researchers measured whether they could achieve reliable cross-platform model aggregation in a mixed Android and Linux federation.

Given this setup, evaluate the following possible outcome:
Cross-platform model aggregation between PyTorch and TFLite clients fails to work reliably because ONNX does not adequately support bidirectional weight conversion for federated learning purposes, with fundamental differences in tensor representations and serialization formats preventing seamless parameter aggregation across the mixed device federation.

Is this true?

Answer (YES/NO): YES